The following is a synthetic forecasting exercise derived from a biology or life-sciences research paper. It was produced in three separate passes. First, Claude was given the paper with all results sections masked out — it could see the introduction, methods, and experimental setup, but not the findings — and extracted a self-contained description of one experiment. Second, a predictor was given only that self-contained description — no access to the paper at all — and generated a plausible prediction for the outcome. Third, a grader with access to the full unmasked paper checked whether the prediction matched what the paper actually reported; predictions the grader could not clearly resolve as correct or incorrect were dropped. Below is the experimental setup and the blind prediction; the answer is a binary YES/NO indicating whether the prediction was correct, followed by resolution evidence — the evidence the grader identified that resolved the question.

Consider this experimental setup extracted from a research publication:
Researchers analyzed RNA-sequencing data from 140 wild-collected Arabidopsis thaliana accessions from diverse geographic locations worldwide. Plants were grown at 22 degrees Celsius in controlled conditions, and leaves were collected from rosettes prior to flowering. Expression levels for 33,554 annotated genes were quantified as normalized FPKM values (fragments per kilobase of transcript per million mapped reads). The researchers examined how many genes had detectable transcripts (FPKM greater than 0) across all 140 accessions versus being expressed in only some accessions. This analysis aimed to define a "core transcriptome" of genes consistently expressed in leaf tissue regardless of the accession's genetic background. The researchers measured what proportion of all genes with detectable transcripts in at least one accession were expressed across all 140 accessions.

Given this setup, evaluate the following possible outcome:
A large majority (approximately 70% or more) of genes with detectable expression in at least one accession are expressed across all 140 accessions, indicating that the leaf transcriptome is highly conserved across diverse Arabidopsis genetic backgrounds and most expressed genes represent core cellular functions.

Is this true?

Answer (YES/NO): NO